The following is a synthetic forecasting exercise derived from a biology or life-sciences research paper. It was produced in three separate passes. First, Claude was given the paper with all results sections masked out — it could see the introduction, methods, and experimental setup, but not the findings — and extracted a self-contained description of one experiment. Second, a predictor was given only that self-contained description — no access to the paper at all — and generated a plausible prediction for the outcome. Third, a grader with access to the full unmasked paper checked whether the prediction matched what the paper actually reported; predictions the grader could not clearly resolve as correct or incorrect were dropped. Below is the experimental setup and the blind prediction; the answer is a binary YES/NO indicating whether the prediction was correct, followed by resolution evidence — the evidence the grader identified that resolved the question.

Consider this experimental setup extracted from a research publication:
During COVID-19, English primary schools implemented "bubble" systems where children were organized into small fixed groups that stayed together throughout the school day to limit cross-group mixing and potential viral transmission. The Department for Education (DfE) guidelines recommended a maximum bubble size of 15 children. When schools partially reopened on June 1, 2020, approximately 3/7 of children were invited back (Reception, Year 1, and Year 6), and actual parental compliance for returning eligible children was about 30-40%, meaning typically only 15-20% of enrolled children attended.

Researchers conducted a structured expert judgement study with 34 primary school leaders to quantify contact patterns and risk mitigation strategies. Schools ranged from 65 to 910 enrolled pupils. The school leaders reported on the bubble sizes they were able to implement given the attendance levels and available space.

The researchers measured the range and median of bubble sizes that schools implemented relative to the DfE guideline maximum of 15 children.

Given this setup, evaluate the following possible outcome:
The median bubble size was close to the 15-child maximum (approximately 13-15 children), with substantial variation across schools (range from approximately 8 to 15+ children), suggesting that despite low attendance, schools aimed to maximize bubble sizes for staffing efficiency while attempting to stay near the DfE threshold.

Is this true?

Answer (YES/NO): NO